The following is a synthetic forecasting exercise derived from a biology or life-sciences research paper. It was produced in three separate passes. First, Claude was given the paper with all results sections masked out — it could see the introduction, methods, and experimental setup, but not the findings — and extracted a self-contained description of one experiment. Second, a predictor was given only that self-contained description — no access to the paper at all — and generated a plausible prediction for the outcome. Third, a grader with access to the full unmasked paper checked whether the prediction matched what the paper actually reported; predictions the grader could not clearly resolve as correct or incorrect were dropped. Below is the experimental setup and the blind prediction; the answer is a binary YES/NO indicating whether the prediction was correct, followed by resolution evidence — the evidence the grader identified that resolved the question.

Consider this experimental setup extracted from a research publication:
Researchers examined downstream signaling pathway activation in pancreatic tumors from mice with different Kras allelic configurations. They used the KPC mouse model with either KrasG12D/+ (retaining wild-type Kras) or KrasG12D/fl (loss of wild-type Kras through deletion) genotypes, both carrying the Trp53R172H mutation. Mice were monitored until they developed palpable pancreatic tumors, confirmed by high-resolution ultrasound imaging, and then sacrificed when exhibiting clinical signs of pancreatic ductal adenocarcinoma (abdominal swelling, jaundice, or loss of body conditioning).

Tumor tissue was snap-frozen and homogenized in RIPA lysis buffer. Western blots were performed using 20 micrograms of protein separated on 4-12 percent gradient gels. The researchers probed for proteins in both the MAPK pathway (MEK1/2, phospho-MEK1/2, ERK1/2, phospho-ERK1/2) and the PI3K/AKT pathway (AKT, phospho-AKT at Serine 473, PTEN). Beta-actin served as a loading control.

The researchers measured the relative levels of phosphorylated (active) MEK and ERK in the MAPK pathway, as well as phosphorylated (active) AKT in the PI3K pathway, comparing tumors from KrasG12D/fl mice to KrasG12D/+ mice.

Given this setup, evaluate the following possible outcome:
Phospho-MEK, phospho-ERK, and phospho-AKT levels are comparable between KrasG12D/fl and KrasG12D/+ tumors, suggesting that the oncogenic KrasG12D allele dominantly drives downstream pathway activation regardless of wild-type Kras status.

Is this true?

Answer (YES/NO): NO